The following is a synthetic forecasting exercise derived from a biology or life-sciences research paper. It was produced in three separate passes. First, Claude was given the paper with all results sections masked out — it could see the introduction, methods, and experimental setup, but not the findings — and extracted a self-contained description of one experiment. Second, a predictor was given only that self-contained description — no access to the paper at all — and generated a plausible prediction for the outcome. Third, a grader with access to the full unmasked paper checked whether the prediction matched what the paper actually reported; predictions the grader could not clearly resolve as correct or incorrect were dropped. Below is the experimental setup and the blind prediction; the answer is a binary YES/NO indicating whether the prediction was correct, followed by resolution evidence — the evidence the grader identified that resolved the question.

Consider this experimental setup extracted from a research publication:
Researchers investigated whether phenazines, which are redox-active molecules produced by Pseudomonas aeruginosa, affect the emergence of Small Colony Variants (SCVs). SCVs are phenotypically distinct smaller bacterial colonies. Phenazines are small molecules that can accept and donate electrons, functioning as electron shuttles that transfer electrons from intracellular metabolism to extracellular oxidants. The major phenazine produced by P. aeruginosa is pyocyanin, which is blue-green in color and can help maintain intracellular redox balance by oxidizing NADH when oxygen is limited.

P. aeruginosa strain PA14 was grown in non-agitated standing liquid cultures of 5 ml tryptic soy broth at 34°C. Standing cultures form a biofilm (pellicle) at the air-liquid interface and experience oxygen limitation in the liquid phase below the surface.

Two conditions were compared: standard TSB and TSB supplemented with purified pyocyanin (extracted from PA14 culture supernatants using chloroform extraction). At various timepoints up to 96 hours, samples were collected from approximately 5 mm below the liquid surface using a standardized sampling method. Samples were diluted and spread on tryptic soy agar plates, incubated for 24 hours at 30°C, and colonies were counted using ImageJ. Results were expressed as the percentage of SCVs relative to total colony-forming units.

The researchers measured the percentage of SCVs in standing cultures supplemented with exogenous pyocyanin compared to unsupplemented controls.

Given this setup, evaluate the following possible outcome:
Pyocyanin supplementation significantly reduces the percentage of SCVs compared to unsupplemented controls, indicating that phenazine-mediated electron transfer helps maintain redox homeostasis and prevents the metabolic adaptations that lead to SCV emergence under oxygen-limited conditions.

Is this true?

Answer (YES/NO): YES